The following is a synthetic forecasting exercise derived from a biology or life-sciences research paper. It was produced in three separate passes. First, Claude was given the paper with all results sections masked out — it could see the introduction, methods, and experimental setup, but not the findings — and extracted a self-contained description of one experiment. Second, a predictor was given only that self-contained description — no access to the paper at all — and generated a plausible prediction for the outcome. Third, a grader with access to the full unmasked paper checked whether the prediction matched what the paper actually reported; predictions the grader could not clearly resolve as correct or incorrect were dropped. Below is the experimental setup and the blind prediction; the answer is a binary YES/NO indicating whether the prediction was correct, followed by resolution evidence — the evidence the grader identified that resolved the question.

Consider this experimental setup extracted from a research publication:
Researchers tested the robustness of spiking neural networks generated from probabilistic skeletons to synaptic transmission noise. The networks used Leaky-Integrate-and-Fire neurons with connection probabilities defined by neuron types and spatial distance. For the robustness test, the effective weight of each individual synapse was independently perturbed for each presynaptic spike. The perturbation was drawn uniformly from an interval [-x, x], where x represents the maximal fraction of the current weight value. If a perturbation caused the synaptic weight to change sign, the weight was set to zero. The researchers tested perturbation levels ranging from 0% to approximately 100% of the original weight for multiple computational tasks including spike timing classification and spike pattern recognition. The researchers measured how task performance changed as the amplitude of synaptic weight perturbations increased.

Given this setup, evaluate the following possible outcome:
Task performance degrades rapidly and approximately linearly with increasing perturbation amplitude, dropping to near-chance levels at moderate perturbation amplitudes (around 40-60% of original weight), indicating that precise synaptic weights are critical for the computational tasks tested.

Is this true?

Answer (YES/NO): NO